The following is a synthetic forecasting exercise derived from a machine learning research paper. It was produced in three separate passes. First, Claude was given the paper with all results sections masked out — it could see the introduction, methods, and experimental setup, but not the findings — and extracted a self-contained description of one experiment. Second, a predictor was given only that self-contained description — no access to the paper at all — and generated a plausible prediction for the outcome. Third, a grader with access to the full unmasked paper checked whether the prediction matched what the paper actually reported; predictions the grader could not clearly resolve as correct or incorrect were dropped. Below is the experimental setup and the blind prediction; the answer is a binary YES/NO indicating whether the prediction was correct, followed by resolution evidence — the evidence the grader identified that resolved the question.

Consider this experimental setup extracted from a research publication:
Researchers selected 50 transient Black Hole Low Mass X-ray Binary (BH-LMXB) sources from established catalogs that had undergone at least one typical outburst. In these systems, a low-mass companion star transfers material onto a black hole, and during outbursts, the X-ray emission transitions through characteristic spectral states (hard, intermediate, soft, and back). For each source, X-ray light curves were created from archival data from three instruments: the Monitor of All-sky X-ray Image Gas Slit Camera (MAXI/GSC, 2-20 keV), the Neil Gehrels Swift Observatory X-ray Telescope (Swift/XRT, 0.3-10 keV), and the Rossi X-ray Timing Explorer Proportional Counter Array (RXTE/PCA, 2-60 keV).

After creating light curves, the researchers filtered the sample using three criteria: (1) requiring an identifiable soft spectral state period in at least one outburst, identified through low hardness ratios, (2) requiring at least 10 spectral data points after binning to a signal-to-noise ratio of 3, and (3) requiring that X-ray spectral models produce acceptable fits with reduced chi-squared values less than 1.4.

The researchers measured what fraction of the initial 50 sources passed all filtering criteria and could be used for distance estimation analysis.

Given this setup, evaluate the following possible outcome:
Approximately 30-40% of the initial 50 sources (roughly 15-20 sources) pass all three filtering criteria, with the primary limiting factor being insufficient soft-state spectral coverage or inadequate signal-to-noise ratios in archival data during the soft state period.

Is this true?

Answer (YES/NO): NO